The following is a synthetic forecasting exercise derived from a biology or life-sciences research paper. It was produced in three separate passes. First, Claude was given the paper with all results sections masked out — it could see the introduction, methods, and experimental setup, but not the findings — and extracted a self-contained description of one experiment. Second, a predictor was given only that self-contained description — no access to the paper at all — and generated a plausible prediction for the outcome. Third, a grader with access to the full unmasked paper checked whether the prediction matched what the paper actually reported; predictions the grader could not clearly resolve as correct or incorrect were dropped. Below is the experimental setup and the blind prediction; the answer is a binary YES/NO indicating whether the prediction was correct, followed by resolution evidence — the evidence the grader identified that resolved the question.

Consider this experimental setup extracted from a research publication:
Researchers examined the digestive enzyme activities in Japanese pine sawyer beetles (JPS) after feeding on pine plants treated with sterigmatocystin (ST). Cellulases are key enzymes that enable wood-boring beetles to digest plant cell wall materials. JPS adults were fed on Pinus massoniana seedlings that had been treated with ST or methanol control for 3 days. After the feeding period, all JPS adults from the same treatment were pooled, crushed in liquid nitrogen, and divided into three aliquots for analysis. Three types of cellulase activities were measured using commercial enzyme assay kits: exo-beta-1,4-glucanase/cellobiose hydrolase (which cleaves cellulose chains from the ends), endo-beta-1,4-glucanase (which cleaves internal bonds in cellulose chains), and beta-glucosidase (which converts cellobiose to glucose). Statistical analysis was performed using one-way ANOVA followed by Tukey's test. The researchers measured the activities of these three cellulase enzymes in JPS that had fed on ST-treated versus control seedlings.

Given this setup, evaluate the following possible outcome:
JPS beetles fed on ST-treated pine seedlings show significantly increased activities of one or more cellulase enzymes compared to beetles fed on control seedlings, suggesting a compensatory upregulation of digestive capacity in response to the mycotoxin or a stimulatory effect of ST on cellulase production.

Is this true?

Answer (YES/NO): YES